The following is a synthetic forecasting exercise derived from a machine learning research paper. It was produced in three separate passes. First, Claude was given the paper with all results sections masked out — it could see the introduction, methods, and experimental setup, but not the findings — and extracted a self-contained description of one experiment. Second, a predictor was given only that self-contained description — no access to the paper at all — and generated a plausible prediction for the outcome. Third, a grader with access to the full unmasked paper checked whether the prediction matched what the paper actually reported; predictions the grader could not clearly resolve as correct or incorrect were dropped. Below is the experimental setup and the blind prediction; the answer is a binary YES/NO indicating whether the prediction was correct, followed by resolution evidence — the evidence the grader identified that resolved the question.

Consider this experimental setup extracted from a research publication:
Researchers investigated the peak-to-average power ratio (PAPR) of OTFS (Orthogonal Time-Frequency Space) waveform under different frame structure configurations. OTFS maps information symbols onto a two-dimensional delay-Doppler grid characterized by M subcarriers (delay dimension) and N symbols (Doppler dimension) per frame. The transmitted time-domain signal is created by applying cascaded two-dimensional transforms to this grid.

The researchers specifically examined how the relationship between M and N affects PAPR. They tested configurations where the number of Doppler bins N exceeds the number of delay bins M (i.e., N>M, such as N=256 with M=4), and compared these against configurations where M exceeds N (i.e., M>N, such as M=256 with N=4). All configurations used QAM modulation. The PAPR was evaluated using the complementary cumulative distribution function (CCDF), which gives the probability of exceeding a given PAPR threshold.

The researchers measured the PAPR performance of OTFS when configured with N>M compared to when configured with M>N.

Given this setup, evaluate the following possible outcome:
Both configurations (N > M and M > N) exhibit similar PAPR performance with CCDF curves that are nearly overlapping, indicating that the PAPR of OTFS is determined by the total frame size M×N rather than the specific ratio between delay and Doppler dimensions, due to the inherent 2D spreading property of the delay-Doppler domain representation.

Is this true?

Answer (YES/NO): NO